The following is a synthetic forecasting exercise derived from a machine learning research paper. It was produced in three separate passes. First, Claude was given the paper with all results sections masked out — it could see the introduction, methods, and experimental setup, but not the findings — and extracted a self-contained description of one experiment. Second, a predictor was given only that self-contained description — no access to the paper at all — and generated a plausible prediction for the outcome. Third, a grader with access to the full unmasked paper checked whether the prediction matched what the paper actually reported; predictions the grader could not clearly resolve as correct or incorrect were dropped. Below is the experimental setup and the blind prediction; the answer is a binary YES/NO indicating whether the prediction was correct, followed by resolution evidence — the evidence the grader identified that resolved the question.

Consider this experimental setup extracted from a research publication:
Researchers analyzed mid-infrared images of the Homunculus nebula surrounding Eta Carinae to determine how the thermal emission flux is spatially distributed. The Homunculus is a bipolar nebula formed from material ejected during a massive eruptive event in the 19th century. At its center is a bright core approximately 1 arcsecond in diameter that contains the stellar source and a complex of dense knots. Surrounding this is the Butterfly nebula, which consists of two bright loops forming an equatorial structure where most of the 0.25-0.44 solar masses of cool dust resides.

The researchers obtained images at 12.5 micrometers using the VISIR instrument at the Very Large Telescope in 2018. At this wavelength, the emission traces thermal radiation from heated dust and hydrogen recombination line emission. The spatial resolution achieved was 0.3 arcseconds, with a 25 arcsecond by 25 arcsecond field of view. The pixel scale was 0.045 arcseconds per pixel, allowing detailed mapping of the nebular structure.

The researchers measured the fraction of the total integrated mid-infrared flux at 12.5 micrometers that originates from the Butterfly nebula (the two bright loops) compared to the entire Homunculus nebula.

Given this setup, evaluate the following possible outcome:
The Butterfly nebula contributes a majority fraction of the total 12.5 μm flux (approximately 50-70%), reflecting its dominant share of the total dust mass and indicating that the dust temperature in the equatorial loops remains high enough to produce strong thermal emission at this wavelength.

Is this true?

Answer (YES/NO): YES